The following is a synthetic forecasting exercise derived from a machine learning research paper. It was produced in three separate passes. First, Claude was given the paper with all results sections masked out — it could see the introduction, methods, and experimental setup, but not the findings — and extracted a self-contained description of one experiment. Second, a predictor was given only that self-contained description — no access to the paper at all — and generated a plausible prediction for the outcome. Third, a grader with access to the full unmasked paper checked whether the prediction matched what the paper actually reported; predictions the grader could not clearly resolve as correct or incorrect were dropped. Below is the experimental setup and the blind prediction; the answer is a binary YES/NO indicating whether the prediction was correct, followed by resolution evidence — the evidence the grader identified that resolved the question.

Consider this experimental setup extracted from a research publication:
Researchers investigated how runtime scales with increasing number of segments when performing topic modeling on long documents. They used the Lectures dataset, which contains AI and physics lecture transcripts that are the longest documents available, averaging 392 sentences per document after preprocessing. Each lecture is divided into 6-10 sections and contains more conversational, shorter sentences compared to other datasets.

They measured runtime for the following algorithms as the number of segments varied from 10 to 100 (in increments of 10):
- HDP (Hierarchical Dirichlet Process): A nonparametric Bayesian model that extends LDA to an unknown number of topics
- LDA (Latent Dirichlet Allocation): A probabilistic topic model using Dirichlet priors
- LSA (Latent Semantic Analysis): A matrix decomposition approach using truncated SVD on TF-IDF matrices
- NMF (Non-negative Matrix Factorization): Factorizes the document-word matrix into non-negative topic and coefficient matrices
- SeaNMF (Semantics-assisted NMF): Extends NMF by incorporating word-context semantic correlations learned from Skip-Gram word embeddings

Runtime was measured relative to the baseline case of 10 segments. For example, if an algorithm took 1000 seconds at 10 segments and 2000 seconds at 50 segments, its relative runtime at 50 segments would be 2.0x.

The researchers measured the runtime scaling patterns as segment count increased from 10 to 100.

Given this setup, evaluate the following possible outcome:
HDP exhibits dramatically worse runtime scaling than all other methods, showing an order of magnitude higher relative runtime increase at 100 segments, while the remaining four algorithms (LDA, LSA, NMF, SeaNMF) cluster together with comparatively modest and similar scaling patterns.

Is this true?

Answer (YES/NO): NO